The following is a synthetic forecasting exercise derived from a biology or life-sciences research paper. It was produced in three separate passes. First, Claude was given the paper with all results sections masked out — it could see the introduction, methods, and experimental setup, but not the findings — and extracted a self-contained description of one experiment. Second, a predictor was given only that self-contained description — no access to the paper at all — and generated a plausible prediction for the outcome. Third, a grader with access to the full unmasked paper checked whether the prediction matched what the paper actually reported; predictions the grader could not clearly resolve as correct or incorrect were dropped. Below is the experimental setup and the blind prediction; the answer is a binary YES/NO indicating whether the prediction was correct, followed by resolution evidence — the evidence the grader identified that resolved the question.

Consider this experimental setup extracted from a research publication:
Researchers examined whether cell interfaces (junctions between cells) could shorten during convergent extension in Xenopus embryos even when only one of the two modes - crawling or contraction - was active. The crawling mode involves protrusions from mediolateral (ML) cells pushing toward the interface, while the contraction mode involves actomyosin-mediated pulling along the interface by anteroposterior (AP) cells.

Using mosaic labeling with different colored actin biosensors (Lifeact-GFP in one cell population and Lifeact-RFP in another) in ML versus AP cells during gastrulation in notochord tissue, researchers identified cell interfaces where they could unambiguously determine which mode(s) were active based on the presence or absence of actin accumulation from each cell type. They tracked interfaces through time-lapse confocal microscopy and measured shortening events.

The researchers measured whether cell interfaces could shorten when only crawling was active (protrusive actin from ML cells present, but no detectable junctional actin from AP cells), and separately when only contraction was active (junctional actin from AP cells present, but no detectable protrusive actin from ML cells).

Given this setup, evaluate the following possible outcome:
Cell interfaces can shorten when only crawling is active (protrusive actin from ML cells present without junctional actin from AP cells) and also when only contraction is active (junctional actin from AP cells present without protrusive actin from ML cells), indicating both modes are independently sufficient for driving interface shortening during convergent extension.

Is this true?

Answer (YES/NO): YES